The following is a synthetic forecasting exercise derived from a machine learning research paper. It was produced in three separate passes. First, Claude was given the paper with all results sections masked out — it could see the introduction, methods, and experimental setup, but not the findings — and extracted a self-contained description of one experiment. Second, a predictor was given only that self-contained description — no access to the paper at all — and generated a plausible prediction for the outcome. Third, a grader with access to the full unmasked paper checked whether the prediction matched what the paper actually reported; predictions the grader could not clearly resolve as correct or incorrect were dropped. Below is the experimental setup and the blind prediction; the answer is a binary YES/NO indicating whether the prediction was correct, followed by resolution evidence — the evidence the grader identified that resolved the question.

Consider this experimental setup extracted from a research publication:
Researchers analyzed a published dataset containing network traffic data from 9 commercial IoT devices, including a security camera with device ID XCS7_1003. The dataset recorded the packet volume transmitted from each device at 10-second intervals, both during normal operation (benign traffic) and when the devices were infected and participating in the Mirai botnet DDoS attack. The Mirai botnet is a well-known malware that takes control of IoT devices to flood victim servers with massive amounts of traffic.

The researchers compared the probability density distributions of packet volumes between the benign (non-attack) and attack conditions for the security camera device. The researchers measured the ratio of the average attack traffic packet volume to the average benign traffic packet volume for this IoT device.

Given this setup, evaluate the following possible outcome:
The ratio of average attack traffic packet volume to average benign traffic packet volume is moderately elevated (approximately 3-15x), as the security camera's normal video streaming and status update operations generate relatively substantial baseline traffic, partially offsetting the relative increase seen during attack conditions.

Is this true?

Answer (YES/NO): NO